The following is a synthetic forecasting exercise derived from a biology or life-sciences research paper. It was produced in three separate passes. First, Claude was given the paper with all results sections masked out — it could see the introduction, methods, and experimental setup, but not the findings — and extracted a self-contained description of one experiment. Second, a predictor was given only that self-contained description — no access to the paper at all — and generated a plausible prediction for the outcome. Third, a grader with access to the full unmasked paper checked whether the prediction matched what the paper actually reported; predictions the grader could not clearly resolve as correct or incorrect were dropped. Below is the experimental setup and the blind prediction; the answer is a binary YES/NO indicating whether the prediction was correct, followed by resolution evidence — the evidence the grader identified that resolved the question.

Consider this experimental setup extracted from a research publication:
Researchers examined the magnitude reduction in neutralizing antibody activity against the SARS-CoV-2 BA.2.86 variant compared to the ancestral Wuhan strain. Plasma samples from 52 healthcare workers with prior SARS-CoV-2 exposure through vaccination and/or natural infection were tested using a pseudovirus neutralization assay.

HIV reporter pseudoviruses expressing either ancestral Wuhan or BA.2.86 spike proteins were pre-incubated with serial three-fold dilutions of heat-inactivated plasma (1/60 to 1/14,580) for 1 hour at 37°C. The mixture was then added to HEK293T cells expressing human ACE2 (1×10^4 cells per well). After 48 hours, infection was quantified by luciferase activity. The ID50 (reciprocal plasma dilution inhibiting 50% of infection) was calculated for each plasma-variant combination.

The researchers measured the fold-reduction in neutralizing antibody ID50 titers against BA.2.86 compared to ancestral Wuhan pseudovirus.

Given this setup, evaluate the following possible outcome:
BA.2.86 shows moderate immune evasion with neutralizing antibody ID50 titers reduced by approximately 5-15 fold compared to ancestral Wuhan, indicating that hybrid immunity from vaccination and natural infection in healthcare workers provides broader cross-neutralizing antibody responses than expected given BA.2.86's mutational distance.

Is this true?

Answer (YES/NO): NO